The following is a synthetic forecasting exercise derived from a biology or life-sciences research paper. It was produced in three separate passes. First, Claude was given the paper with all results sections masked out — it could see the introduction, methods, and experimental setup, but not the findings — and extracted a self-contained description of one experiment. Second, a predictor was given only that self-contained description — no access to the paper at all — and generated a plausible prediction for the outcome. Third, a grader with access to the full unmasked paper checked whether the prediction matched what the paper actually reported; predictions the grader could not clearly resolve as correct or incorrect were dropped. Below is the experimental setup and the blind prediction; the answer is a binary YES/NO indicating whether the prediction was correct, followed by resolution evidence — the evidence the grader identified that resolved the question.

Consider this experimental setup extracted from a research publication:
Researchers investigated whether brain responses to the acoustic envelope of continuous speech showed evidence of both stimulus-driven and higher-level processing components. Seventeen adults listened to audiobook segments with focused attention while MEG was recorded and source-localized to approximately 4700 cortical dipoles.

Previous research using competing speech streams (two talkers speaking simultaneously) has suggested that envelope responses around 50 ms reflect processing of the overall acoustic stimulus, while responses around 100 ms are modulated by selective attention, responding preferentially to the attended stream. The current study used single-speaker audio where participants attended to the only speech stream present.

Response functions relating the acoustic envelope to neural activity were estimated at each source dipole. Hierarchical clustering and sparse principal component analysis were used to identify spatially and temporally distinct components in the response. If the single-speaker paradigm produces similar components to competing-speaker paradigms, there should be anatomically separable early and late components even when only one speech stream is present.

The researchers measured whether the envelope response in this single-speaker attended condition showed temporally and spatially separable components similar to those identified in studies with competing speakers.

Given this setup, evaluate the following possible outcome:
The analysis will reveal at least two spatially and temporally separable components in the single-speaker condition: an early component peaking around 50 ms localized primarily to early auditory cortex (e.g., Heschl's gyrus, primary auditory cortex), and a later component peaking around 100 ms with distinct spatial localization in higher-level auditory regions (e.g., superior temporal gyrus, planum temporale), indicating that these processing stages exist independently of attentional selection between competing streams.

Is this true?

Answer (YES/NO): NO